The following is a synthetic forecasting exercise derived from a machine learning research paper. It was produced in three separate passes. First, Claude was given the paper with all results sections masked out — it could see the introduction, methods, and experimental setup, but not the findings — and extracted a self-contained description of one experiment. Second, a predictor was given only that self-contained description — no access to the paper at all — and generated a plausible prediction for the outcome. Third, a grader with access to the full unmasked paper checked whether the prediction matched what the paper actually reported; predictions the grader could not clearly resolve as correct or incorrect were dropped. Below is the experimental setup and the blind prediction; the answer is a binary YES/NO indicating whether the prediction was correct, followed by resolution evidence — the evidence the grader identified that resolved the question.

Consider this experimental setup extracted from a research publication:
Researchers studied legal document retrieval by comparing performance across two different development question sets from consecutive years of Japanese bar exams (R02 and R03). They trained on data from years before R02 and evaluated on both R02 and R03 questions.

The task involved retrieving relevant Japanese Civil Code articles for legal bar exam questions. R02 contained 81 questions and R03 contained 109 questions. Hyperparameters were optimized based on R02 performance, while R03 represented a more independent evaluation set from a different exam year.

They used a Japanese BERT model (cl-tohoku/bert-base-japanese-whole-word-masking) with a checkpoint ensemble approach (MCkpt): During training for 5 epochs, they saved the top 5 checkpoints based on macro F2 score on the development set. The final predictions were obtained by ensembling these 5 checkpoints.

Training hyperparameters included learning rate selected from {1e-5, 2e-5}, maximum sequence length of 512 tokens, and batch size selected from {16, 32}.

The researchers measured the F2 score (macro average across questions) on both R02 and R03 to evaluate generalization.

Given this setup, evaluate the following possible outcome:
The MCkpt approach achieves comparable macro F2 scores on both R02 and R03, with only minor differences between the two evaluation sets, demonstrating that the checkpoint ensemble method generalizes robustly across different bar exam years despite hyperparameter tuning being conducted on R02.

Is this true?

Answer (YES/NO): NO